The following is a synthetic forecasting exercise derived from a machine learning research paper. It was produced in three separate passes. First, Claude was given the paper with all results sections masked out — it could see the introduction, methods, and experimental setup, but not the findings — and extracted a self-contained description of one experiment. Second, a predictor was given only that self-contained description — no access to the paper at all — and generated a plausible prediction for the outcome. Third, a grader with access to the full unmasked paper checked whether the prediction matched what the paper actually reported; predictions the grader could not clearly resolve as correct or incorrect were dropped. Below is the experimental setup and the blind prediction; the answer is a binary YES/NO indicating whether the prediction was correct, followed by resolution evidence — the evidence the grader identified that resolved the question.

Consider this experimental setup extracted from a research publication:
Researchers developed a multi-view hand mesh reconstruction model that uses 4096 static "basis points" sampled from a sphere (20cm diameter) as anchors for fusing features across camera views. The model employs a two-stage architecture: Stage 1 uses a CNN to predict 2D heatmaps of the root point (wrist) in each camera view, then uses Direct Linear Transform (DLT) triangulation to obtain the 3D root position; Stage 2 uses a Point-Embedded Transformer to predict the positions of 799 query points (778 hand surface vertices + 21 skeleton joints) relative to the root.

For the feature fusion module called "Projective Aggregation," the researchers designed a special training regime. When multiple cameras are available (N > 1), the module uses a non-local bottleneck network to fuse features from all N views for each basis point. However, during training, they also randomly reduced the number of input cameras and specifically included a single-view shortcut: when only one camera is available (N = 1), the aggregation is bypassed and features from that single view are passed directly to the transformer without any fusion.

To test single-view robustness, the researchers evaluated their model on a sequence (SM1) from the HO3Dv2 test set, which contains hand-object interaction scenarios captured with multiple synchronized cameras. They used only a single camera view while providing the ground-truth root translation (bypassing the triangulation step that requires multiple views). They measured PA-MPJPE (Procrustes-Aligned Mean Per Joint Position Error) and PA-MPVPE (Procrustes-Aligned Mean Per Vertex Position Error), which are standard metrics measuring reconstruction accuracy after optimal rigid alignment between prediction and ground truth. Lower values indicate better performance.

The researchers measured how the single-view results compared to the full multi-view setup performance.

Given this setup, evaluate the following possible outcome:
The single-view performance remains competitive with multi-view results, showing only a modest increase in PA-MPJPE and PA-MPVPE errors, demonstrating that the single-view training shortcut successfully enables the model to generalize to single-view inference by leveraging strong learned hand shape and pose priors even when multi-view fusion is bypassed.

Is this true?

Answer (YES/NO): YES